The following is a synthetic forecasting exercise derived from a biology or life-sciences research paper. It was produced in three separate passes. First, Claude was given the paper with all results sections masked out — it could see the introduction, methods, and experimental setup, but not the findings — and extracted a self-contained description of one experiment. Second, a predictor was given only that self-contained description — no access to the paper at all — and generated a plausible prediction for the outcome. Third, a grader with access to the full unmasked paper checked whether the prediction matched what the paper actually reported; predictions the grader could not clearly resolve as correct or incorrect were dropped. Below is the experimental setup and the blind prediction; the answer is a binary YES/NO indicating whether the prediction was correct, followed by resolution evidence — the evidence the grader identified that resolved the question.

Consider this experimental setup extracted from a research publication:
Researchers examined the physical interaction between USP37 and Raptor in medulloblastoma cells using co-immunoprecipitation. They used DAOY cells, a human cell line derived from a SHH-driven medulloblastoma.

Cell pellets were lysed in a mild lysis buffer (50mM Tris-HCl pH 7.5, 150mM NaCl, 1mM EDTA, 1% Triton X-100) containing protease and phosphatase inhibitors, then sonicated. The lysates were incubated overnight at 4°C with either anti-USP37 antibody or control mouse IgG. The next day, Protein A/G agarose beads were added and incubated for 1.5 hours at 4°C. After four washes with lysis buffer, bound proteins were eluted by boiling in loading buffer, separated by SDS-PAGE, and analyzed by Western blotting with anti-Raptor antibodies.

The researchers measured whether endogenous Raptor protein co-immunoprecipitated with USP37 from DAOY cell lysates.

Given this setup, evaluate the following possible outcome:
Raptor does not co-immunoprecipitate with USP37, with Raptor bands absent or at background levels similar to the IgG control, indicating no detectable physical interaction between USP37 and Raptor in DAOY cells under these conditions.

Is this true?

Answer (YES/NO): NO